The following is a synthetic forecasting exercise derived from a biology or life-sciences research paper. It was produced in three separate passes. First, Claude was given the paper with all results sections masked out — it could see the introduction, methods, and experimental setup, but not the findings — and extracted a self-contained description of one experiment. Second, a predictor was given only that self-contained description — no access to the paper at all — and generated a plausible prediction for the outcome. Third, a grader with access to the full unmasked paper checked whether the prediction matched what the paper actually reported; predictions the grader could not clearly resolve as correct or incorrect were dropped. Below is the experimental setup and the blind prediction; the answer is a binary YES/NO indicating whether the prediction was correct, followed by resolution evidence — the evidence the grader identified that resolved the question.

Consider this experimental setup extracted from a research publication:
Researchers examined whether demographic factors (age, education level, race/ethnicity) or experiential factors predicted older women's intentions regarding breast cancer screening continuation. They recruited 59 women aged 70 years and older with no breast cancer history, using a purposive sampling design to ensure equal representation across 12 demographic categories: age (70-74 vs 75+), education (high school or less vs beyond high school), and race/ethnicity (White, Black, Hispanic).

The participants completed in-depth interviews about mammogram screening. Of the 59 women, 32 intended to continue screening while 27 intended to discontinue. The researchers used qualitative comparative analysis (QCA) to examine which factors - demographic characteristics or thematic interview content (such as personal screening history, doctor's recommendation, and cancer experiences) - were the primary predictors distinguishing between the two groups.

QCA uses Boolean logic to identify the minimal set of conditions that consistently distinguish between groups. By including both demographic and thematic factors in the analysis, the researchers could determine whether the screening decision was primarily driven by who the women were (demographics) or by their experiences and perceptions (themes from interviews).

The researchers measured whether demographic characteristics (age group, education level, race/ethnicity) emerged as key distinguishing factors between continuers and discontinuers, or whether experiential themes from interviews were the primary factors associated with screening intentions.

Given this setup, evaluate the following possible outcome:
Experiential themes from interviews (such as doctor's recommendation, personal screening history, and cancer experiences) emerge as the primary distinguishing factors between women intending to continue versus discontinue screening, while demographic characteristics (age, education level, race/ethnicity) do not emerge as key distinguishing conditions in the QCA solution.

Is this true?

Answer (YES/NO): YES